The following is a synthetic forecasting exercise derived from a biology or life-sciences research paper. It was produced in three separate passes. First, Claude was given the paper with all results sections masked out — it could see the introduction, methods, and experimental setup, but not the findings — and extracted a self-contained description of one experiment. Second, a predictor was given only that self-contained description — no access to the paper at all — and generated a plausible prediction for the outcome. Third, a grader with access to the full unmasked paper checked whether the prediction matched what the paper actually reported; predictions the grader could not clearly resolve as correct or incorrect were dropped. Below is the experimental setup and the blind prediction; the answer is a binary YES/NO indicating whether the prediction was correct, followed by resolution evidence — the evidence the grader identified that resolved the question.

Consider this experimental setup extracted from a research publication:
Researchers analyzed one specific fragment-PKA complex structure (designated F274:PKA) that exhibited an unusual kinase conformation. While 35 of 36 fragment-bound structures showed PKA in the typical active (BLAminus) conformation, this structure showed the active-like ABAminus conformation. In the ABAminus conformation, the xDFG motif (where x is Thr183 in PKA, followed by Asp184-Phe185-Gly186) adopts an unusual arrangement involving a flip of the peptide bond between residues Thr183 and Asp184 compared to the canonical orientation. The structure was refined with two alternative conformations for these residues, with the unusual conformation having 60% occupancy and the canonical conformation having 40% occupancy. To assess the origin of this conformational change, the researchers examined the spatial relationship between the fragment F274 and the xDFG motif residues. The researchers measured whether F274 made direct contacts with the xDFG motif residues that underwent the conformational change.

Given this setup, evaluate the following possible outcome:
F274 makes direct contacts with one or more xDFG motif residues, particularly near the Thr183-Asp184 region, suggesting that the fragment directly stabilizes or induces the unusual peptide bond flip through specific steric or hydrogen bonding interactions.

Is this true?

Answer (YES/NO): YES